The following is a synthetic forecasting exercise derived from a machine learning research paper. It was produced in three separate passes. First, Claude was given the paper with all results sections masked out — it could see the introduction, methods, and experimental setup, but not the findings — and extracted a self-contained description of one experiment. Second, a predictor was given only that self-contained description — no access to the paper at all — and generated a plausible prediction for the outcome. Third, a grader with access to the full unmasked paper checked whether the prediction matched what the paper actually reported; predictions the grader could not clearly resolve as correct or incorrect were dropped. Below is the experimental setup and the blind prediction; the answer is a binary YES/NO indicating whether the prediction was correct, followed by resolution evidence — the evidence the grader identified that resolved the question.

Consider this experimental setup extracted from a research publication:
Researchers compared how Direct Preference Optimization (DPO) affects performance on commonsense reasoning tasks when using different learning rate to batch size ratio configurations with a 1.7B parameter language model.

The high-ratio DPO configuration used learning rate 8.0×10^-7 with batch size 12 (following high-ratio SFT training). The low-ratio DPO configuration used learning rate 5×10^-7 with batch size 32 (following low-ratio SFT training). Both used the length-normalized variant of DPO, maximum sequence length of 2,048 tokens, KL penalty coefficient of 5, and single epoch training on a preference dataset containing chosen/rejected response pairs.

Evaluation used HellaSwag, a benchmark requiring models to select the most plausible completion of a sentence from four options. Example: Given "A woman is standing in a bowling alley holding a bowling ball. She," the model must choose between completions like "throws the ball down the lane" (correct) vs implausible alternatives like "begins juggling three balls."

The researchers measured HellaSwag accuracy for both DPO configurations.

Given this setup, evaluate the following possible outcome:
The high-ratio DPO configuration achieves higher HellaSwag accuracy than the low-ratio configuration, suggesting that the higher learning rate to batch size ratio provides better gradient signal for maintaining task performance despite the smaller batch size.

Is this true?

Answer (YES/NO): NO